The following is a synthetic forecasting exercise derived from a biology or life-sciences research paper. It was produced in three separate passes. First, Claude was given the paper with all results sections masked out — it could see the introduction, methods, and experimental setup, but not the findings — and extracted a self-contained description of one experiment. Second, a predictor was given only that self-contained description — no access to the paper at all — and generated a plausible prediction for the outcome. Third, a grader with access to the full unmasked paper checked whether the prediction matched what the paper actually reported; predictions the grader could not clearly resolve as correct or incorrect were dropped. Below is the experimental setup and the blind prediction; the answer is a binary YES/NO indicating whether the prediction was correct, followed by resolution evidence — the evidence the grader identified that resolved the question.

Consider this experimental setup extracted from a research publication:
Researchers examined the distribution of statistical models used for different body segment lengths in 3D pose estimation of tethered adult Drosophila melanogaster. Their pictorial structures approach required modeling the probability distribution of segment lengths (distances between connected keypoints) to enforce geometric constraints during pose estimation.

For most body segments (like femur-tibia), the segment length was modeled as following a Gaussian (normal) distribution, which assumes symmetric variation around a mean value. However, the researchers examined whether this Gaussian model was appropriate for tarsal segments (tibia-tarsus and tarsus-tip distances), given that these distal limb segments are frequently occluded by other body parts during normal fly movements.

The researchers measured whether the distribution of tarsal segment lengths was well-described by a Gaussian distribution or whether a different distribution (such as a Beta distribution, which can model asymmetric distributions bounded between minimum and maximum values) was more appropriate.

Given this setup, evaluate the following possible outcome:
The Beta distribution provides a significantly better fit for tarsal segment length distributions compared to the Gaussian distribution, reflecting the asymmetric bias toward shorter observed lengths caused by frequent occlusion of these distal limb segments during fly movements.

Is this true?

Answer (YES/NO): YES